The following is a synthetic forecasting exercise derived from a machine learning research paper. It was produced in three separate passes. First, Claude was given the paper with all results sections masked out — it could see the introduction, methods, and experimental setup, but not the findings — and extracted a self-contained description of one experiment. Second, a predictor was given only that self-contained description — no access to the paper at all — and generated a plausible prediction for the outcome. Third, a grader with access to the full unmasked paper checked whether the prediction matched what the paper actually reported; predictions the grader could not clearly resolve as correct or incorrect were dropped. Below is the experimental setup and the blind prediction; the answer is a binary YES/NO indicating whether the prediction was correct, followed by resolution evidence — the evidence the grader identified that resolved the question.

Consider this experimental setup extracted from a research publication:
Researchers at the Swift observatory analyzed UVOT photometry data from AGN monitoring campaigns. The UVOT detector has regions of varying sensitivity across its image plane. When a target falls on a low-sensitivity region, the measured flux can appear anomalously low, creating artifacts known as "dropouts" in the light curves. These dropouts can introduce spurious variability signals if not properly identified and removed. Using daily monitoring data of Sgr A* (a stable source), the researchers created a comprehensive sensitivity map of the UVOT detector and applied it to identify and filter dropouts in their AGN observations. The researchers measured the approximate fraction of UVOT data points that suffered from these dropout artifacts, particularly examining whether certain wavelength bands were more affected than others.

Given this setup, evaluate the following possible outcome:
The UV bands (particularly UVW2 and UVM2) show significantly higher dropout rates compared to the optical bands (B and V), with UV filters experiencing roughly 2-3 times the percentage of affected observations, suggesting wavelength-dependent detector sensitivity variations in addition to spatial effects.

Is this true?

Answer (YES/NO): NO